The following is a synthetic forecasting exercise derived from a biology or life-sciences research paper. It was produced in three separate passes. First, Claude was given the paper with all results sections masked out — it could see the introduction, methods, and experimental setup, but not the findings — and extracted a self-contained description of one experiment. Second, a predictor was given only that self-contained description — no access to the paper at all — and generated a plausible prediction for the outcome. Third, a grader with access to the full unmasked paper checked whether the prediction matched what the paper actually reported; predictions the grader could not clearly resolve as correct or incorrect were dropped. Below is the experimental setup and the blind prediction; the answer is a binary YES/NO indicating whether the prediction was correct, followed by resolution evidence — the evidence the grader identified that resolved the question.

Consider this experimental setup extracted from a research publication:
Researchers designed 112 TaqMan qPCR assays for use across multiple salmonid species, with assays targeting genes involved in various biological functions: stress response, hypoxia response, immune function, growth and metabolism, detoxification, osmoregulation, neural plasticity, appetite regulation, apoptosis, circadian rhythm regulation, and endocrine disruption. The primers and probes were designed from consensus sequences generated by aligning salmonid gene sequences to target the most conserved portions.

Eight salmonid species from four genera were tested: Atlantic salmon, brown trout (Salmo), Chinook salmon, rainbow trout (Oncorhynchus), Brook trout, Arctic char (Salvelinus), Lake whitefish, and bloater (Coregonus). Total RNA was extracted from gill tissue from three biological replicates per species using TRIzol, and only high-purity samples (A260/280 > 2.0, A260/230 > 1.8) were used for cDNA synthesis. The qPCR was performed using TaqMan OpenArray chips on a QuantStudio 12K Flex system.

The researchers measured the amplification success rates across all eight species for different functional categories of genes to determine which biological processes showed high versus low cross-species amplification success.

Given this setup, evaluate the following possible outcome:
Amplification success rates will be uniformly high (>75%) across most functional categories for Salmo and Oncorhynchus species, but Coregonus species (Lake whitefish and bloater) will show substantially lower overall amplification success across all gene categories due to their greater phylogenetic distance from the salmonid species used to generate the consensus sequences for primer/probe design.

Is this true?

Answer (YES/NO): YES